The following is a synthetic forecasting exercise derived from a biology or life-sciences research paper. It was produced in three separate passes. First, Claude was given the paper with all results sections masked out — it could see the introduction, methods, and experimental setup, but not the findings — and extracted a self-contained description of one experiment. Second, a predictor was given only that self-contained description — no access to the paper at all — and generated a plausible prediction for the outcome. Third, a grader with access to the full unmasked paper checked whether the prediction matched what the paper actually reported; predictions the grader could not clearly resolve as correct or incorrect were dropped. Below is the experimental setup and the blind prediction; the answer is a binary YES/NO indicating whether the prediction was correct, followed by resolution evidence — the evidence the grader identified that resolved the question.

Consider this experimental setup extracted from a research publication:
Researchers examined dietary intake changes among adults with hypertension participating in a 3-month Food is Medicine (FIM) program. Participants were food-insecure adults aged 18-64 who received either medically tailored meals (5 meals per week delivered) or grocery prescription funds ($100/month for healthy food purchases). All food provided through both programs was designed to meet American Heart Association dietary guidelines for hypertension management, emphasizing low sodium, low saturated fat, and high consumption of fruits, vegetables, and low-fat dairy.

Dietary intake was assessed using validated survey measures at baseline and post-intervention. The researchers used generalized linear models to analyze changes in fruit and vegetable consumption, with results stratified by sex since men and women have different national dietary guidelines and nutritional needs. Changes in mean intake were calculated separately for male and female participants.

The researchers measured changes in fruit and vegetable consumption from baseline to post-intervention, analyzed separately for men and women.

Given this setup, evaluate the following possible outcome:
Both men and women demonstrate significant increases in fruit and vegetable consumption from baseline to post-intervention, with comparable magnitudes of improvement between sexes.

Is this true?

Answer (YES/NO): NO